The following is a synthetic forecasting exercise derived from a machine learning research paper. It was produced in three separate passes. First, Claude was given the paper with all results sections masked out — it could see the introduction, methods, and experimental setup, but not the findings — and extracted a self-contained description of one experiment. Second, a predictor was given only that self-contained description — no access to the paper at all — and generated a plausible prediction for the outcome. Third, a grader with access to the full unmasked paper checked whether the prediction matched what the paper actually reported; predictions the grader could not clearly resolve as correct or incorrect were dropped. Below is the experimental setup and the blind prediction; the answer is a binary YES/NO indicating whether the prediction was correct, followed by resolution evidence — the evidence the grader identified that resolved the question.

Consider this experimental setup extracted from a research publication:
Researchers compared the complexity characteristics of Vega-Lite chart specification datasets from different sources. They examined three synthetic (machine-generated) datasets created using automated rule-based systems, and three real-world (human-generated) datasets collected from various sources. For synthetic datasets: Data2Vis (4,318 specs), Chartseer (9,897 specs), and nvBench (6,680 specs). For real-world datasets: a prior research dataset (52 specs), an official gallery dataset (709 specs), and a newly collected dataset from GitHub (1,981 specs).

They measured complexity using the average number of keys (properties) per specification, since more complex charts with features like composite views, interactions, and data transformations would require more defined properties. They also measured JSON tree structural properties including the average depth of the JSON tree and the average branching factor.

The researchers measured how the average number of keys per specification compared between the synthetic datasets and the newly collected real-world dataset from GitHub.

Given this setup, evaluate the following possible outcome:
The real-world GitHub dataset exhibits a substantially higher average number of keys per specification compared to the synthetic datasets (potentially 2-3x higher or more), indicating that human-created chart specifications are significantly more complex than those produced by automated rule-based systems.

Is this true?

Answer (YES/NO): YES